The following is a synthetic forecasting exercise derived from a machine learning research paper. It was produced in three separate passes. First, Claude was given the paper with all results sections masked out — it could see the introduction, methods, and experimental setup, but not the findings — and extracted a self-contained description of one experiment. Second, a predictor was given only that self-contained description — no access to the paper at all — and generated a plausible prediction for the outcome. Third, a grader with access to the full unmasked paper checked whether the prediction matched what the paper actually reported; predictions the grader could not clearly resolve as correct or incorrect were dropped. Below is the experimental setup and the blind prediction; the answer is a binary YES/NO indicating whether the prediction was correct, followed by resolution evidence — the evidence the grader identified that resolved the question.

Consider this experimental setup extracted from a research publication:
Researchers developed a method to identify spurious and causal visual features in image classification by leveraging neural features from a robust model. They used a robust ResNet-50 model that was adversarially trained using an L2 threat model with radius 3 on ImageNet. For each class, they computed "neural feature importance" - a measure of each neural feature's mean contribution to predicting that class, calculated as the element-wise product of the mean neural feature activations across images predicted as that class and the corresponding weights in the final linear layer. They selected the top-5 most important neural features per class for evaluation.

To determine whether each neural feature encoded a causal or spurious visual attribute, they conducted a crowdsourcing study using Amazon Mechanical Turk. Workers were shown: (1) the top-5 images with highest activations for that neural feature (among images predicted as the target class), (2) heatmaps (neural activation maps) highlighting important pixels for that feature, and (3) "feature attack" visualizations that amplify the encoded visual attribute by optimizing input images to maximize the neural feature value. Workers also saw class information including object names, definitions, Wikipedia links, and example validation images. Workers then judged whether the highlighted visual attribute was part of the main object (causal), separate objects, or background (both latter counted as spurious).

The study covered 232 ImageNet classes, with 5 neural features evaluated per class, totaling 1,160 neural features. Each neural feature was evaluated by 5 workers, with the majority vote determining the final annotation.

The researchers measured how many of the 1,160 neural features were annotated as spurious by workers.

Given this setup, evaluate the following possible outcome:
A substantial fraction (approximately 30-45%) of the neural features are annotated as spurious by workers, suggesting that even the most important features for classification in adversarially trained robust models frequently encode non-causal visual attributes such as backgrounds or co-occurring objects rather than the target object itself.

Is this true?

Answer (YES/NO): NO